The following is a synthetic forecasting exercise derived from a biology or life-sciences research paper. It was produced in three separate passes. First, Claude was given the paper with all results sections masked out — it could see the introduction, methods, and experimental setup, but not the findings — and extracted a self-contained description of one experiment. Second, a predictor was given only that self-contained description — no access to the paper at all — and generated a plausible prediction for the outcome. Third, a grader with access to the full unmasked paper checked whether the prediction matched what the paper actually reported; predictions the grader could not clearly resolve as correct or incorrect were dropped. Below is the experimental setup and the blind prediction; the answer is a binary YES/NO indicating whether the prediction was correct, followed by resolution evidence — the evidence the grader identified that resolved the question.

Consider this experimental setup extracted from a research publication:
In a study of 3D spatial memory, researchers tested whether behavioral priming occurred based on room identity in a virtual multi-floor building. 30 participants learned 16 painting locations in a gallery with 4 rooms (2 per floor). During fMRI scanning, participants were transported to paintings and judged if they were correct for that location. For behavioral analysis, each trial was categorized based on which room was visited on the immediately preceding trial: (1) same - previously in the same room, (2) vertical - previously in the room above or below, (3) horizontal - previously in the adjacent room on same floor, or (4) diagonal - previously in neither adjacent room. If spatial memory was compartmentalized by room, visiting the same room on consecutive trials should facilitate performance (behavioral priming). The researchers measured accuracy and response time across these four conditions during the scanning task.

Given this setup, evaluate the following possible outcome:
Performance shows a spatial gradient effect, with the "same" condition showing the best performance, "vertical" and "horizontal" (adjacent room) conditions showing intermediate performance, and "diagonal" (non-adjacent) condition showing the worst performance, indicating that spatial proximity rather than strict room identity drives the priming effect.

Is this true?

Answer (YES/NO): NO